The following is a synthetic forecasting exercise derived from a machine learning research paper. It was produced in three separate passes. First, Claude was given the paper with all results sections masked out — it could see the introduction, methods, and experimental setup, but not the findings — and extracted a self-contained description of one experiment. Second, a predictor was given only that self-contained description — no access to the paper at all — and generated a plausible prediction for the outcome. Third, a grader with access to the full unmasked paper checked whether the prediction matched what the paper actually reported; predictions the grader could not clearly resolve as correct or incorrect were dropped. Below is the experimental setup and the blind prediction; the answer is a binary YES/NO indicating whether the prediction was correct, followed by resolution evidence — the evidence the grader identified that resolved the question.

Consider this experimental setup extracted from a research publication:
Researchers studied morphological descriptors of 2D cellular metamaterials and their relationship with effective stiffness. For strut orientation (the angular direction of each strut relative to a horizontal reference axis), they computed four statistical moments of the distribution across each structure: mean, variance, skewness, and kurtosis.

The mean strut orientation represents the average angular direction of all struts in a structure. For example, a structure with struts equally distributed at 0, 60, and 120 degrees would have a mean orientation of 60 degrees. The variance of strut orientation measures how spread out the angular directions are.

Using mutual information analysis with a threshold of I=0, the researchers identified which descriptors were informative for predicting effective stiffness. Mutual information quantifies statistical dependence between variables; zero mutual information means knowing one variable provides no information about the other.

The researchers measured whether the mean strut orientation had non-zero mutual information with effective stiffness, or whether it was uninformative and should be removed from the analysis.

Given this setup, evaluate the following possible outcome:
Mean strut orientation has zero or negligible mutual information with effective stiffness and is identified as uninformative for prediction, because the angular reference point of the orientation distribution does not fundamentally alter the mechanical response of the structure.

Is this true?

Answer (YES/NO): YES